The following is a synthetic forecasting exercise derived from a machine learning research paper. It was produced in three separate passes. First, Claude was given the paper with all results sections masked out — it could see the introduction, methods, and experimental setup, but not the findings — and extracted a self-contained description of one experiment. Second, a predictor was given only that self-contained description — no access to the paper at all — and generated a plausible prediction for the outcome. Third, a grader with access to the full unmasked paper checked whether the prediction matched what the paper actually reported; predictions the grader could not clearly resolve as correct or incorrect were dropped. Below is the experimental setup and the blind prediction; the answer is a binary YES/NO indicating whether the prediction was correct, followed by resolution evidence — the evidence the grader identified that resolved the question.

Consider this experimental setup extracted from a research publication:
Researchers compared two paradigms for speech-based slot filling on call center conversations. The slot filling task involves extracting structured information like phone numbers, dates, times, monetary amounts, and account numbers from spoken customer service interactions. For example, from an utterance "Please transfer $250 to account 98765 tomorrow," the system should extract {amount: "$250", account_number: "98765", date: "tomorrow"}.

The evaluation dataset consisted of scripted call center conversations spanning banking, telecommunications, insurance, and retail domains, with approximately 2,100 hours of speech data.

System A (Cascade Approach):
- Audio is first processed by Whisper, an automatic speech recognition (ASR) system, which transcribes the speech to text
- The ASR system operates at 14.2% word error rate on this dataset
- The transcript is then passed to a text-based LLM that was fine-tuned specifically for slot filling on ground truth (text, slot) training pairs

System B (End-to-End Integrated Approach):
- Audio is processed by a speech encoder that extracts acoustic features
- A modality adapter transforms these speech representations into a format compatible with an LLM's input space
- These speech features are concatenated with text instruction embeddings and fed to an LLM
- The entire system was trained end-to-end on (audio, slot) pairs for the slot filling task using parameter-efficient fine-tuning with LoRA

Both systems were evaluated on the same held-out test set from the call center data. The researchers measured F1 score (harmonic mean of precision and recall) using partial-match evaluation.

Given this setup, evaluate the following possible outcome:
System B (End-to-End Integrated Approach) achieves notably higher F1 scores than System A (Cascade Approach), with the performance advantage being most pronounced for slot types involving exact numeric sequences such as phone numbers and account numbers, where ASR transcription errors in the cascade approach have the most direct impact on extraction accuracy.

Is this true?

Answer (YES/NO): NO